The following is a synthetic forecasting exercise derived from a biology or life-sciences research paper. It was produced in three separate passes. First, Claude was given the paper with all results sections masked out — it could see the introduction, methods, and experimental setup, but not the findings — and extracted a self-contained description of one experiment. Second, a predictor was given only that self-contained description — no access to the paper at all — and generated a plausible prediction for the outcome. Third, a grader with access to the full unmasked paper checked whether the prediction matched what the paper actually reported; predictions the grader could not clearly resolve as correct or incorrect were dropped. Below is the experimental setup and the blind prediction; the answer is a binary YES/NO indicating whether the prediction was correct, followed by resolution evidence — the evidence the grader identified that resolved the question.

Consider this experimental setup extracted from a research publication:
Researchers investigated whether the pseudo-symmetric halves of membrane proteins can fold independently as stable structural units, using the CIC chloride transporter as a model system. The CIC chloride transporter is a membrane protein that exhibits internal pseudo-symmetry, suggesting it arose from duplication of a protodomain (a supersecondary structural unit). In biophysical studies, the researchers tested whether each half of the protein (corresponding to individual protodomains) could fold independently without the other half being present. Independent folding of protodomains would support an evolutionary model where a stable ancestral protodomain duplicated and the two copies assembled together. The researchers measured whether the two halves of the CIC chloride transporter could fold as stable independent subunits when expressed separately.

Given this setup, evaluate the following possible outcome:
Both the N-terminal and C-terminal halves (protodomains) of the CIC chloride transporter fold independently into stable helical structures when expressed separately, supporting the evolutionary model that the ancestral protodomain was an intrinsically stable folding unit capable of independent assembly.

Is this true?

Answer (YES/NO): YES